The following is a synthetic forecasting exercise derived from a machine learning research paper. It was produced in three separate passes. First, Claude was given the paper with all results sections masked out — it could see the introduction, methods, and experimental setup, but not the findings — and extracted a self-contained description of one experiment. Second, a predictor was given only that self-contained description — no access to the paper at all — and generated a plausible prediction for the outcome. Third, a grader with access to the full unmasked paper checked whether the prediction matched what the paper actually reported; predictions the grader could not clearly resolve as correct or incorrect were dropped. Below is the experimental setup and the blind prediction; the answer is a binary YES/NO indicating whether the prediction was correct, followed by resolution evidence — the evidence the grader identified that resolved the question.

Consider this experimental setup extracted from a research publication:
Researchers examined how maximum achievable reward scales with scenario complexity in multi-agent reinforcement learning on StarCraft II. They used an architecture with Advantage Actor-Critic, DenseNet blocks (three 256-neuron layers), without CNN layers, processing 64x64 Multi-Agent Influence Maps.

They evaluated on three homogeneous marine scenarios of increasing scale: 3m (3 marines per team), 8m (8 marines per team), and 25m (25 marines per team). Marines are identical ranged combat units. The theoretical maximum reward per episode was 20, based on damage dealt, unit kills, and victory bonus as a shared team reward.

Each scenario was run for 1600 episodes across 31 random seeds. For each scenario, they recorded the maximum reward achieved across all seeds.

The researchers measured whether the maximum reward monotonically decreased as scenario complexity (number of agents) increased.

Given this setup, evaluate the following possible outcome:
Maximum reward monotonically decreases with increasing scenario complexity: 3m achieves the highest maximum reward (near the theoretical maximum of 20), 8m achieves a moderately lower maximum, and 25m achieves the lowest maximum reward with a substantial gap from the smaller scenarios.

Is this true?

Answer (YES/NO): NO